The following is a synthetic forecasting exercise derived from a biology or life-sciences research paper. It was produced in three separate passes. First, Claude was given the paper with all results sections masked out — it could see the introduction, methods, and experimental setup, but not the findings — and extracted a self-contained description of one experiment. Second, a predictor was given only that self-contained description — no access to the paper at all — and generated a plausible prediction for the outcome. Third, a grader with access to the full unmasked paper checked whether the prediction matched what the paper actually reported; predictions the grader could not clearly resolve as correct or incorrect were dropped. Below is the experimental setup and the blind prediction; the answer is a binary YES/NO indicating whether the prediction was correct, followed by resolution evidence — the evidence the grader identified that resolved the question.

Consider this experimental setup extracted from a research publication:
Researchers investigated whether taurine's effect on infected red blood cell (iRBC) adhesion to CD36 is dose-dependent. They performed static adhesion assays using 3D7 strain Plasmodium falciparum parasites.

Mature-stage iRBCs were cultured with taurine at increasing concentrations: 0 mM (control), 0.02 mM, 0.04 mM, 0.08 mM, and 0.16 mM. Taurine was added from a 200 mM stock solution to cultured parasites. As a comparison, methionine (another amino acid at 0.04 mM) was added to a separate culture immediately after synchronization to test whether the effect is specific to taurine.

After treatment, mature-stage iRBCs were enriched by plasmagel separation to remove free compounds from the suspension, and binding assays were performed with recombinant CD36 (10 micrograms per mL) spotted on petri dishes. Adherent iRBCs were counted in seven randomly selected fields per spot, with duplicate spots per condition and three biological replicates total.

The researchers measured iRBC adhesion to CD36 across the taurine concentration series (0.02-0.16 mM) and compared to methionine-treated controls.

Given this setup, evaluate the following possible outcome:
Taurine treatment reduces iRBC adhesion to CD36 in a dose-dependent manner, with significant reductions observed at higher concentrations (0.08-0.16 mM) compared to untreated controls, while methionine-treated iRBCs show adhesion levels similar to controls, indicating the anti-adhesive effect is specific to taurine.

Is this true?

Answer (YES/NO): NO